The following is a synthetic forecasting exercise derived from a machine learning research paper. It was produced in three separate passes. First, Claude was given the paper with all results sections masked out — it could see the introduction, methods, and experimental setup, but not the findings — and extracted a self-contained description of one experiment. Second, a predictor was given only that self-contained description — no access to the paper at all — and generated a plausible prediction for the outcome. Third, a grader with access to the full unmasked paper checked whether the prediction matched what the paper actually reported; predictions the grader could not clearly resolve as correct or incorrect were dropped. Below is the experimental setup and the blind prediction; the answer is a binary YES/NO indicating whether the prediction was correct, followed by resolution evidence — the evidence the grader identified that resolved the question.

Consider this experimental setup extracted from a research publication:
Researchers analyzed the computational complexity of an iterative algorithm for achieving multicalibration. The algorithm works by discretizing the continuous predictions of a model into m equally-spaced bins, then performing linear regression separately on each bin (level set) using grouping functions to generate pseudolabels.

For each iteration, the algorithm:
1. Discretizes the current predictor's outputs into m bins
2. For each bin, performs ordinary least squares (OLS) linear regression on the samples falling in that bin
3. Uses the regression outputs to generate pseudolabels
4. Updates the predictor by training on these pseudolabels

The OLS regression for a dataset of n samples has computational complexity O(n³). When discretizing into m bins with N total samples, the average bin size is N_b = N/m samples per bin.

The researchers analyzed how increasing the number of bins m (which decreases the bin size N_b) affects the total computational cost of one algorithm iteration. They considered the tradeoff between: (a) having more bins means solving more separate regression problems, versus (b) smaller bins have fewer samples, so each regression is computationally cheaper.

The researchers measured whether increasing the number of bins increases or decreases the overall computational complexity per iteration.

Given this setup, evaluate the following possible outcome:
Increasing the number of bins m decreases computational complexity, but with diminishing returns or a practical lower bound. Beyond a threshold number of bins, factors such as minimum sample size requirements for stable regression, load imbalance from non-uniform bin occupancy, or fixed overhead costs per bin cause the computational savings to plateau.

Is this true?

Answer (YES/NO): NO